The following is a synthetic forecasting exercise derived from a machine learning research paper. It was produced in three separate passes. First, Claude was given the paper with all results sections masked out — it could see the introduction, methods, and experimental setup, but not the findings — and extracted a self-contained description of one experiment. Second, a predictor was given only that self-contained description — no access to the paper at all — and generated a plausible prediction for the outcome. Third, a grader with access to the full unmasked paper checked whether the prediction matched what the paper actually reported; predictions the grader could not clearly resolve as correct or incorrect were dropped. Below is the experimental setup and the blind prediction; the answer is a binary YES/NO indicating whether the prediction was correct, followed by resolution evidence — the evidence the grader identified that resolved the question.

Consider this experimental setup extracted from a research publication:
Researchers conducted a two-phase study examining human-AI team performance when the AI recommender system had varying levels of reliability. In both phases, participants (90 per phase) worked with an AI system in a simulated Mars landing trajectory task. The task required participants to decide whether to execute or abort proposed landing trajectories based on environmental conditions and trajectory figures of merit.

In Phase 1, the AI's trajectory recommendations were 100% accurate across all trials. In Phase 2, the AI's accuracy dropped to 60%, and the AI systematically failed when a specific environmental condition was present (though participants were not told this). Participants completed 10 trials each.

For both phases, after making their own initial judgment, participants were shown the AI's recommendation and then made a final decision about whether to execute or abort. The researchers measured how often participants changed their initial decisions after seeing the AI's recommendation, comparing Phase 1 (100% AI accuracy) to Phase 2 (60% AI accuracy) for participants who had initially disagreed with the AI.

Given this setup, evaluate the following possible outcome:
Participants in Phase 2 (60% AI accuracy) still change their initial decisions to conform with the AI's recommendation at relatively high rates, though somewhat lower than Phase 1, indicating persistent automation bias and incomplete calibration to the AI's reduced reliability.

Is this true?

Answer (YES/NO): YES